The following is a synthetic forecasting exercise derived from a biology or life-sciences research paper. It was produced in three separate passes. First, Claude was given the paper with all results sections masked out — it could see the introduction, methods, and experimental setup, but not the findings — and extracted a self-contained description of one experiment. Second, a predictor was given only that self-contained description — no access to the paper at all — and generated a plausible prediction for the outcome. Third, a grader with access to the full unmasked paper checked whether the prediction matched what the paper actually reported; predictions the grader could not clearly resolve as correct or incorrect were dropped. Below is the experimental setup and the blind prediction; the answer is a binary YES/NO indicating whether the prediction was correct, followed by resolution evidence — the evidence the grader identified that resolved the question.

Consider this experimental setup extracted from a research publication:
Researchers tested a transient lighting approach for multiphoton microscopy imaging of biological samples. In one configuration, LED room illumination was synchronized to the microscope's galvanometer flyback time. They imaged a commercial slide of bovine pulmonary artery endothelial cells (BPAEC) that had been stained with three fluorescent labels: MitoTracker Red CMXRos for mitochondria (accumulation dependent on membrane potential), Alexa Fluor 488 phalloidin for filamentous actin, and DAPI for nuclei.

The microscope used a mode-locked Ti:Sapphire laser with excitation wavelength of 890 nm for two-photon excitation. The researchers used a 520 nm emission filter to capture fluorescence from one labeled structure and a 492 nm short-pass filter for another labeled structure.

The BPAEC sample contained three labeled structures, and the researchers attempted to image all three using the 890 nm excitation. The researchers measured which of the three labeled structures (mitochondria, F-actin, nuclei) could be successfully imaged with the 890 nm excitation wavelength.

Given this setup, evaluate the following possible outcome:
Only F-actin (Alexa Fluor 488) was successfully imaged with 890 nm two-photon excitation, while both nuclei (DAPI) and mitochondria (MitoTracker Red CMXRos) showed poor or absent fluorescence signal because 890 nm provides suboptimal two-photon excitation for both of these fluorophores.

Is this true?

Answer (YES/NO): NO